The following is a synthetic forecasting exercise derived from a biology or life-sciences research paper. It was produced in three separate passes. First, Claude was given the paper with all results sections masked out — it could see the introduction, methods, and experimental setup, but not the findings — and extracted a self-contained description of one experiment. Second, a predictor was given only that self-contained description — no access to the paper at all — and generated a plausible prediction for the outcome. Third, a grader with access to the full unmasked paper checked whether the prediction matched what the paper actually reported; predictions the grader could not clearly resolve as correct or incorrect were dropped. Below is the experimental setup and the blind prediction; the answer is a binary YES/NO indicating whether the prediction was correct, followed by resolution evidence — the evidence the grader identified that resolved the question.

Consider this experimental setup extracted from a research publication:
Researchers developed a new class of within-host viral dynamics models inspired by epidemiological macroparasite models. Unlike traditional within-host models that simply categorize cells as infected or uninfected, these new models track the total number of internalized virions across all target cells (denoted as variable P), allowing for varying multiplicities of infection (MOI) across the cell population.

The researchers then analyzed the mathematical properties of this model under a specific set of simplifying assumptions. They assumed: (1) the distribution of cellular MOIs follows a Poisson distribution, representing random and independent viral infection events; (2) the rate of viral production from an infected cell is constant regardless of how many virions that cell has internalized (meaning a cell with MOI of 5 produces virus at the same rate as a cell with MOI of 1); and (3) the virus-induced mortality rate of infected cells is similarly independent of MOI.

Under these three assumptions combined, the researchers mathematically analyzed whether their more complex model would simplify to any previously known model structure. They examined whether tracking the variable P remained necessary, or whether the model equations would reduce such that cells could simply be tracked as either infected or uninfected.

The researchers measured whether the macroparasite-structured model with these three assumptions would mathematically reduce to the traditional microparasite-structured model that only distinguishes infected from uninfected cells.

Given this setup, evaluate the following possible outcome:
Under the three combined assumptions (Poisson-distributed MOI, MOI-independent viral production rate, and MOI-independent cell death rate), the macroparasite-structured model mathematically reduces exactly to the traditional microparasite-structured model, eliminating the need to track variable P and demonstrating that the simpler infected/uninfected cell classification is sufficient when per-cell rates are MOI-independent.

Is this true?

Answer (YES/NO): YES